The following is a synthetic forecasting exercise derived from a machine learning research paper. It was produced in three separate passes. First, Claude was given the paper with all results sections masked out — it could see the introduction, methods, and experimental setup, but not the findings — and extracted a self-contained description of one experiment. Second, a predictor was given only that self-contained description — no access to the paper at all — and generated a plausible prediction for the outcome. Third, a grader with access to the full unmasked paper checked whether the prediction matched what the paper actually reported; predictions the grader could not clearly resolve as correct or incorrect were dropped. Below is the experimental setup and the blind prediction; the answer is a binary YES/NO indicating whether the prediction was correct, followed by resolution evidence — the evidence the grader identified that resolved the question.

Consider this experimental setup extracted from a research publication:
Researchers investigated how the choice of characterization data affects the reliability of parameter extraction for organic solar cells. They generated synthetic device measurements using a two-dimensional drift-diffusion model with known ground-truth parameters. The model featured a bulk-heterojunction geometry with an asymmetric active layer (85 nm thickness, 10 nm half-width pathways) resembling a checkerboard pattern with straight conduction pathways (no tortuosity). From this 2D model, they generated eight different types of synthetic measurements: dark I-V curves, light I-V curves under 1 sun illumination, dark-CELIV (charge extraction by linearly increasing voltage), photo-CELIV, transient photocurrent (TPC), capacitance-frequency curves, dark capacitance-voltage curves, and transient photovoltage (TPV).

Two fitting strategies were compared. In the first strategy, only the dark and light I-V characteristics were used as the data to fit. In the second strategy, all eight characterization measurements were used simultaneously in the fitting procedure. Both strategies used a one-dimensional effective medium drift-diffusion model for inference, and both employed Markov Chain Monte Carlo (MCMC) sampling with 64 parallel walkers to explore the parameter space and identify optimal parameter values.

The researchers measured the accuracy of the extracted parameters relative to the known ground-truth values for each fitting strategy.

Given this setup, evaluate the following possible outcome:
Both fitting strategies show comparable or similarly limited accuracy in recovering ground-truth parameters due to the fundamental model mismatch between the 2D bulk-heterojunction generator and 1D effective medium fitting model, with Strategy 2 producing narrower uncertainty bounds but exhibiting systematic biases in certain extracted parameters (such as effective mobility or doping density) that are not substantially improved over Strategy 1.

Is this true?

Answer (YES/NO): NO